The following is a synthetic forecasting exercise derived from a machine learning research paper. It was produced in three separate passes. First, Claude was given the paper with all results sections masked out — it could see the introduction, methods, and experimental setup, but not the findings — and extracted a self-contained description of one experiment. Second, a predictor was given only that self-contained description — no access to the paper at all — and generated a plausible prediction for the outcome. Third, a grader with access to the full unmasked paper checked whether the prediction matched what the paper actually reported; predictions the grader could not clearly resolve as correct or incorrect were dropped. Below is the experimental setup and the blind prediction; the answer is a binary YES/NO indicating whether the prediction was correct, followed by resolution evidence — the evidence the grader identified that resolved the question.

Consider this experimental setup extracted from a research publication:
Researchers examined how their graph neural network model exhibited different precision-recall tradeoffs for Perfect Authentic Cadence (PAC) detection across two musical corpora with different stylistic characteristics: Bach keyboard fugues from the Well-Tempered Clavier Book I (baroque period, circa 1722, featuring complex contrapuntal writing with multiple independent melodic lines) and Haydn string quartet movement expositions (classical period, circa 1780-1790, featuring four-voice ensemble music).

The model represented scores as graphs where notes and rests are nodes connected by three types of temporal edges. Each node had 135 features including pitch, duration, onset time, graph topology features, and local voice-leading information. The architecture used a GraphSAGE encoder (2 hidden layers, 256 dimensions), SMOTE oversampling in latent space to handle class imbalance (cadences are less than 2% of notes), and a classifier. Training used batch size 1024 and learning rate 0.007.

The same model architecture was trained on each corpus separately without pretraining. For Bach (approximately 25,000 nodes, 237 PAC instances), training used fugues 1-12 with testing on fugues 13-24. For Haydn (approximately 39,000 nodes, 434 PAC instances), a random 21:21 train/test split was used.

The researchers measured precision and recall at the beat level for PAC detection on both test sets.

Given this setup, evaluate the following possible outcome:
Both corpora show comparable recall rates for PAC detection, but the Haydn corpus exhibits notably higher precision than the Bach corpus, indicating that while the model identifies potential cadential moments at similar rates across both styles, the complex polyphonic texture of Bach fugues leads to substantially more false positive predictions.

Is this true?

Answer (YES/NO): NO